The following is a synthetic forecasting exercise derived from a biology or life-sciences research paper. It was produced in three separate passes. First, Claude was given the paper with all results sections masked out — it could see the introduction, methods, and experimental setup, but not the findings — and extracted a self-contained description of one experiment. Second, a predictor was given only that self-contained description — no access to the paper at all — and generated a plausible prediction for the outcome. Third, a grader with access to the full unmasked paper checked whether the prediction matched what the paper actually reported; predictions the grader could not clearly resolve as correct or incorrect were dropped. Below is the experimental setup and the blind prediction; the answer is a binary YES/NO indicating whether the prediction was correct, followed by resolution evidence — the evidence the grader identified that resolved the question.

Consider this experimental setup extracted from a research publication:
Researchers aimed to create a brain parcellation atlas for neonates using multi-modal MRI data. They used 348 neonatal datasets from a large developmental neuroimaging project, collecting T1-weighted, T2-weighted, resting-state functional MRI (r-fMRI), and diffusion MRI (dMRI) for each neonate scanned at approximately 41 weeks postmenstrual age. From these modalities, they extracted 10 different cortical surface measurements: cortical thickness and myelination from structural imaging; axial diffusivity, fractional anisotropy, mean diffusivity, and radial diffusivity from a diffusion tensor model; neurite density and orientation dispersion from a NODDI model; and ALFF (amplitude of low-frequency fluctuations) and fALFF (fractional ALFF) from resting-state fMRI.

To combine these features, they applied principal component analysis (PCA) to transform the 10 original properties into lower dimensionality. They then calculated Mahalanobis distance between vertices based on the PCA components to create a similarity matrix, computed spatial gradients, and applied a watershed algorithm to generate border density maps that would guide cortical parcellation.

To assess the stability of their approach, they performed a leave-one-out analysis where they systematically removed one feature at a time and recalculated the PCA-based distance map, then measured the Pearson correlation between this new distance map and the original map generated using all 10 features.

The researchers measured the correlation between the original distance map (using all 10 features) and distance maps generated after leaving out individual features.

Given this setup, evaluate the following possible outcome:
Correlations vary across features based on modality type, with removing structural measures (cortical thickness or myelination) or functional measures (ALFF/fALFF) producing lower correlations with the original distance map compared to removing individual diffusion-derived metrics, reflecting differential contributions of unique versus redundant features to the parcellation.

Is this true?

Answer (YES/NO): NO